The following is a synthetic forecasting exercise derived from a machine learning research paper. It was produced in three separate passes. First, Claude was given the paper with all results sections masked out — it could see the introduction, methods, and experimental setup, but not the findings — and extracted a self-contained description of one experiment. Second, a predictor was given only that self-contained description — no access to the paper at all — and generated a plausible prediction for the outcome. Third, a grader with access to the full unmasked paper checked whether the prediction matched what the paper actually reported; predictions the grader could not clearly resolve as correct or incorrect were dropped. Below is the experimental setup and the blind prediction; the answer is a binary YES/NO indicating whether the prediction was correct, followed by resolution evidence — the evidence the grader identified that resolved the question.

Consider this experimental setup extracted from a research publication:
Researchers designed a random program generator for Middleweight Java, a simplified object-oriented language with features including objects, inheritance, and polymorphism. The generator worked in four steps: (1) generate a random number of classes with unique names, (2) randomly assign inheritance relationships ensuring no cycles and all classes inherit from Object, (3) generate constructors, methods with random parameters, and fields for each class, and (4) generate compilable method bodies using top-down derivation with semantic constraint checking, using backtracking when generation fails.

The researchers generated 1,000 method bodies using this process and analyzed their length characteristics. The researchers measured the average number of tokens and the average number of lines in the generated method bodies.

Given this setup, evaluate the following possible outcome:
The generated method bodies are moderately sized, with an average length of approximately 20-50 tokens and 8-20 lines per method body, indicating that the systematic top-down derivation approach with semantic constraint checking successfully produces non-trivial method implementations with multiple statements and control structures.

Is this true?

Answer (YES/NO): YES